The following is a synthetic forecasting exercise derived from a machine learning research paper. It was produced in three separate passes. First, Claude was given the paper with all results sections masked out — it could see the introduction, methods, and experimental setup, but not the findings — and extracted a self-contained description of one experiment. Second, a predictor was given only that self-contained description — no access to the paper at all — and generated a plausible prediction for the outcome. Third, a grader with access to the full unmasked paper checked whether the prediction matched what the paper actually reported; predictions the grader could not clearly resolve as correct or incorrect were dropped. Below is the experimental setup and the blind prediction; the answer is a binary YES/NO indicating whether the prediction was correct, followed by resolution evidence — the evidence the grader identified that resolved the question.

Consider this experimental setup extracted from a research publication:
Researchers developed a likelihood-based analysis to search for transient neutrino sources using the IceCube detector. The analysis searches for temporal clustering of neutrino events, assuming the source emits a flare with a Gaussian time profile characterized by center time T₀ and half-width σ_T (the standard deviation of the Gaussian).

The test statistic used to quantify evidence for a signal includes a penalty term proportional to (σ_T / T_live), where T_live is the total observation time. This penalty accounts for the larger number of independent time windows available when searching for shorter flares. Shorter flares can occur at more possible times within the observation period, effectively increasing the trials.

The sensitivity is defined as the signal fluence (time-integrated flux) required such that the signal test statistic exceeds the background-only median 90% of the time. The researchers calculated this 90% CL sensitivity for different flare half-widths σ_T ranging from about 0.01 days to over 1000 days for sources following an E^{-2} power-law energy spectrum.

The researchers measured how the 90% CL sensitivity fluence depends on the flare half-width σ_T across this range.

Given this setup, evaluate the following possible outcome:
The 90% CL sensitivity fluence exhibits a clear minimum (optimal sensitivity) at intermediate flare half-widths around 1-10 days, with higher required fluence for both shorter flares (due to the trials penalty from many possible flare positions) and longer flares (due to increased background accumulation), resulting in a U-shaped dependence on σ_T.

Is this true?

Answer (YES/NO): NO